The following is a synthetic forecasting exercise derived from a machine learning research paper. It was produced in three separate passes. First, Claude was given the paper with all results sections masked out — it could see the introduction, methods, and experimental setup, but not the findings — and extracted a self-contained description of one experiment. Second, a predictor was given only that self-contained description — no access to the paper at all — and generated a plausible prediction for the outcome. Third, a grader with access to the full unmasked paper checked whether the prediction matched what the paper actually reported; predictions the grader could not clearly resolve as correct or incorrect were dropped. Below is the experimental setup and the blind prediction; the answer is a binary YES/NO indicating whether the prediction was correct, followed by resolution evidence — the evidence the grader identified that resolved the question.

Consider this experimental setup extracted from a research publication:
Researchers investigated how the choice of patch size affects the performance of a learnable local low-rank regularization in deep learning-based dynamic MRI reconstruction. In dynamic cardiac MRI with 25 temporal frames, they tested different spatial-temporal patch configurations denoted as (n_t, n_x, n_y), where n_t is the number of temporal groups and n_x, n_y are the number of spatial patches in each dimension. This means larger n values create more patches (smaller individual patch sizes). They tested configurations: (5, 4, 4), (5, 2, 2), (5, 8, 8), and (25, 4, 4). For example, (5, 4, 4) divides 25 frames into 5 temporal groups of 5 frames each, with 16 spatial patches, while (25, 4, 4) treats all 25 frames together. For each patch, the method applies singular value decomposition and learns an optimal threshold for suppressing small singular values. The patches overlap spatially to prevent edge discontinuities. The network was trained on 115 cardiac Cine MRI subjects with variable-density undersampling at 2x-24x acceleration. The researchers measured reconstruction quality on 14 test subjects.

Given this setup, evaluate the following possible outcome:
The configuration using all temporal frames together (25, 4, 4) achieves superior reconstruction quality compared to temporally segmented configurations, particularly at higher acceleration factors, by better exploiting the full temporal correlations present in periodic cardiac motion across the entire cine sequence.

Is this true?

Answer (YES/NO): NO